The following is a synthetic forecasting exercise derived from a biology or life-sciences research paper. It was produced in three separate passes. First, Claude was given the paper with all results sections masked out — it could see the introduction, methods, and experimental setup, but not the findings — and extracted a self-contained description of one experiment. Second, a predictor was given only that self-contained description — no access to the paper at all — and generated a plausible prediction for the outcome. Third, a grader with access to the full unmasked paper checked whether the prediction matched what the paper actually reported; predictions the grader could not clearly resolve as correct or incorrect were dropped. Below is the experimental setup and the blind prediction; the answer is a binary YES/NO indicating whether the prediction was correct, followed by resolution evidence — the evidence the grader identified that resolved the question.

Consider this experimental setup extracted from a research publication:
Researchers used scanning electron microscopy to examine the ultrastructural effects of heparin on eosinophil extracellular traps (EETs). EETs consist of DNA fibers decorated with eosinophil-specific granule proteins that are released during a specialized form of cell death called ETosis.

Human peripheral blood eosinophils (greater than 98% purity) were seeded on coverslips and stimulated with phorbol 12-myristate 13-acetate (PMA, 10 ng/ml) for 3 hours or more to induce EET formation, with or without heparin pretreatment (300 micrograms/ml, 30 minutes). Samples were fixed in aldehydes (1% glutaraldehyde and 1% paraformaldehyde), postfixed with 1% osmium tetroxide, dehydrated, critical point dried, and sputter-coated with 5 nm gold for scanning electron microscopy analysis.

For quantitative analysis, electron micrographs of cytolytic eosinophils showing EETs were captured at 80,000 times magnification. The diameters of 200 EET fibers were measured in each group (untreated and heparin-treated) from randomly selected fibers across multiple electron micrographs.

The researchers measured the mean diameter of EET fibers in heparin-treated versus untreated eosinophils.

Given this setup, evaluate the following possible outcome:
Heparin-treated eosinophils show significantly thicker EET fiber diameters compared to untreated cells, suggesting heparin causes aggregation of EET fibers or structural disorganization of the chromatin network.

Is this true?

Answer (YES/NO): NO